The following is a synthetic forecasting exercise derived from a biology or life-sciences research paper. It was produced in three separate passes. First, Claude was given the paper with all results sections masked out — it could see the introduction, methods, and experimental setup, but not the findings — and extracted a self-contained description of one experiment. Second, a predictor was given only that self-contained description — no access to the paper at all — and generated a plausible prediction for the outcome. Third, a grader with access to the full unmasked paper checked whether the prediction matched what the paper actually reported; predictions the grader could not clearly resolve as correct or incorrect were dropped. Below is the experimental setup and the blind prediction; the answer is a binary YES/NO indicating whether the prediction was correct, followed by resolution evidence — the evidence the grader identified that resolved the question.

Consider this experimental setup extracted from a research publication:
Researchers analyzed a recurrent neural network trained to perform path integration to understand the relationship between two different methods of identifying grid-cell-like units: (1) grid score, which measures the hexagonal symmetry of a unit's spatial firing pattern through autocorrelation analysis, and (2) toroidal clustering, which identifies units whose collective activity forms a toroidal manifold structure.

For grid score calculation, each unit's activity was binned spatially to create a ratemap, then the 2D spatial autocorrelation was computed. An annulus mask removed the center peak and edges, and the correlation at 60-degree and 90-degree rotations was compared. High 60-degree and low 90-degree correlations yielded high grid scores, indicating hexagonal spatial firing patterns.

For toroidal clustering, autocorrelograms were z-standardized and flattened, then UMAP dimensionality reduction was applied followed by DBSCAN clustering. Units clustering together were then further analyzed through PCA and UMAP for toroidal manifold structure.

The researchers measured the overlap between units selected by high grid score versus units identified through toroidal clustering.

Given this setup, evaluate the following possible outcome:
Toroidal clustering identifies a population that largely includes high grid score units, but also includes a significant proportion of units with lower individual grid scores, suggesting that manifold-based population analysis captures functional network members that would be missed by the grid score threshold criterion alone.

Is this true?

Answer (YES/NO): NO